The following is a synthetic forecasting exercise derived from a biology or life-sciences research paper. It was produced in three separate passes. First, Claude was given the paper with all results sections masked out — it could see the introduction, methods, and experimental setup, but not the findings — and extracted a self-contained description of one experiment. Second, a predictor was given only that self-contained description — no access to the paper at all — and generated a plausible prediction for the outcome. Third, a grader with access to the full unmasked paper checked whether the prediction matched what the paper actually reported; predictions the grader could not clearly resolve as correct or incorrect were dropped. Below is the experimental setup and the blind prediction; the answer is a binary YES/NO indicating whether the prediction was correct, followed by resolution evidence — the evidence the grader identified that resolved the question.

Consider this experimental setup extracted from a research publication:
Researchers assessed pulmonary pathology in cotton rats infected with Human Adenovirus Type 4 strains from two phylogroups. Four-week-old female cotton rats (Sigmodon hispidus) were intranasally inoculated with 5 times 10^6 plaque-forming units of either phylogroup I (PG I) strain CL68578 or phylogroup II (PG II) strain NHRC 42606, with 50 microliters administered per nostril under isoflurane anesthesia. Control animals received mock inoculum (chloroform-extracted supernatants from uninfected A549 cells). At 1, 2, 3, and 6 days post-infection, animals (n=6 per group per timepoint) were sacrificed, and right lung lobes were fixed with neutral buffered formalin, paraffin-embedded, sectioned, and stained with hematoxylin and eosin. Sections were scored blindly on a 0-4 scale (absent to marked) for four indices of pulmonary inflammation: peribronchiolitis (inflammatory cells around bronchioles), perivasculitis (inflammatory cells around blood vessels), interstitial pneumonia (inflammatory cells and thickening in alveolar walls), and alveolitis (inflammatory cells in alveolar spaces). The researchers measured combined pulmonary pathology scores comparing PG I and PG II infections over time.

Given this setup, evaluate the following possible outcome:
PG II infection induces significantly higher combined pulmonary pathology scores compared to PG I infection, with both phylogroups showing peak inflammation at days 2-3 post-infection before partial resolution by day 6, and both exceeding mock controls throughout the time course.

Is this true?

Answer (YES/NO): NO